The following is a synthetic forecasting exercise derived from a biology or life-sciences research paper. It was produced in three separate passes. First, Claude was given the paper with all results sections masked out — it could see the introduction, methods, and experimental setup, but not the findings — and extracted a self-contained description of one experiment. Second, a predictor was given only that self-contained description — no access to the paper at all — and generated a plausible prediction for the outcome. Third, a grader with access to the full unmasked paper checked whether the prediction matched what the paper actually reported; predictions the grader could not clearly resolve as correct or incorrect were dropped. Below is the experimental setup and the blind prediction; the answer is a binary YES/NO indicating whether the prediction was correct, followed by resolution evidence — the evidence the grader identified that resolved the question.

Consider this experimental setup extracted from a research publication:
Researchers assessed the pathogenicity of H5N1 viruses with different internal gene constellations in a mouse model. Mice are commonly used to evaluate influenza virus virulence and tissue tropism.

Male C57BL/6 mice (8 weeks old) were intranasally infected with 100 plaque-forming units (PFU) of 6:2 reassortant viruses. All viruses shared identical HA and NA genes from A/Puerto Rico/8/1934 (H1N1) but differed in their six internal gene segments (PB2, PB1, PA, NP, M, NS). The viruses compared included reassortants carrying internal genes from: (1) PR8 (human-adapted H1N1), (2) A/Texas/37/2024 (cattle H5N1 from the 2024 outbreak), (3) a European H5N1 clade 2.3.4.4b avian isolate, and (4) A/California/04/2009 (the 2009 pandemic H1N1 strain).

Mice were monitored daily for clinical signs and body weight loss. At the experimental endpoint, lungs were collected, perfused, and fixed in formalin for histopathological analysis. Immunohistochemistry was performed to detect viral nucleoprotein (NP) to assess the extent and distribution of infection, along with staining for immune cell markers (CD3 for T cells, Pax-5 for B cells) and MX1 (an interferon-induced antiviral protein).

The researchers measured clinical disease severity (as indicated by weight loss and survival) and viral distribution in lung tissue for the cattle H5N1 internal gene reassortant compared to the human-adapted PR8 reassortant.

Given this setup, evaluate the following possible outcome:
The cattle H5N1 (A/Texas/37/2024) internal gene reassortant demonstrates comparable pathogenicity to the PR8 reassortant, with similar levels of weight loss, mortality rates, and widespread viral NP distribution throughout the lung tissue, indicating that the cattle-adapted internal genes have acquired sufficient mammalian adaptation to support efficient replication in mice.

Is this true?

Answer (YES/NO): NO